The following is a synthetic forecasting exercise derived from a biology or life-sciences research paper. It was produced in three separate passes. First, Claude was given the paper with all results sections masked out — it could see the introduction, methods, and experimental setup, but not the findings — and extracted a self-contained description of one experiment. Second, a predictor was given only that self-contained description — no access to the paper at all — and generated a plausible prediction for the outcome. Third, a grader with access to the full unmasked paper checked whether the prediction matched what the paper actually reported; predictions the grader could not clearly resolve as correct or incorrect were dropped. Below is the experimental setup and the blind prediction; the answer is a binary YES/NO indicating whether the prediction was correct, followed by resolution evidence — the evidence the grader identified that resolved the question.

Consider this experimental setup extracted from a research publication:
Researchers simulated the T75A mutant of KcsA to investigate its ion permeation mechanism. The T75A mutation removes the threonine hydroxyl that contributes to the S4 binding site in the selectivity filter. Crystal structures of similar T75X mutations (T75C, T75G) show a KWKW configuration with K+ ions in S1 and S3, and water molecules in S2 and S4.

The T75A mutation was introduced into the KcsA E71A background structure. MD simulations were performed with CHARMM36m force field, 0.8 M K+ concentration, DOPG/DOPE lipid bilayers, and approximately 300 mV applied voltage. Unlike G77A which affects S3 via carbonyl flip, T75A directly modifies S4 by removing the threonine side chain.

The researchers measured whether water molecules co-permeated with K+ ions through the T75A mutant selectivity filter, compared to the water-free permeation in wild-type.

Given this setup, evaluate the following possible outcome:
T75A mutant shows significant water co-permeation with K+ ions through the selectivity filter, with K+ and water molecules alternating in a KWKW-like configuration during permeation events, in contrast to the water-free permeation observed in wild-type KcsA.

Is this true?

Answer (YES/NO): YES